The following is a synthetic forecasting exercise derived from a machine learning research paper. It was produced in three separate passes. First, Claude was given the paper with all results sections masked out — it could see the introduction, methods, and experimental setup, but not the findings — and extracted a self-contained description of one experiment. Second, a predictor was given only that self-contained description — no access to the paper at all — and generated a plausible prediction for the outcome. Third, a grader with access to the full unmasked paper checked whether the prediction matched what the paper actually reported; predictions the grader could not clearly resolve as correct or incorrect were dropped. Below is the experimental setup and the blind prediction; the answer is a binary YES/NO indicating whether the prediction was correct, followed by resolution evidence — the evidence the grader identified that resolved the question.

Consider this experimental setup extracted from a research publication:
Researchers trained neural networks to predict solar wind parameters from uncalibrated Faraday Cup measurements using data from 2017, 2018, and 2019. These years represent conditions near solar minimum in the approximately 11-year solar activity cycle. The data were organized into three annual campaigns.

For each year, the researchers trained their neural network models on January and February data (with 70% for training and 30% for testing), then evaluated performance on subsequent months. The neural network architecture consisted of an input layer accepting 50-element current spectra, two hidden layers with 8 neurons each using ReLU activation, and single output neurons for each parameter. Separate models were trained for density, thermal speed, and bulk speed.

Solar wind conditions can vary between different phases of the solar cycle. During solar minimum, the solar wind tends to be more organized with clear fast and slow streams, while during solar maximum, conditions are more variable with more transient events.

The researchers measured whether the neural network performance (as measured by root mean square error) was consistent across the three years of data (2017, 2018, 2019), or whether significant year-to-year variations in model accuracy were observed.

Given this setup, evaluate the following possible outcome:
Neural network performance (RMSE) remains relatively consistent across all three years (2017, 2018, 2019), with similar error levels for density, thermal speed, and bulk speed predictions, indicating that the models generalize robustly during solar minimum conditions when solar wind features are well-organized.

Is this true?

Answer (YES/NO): NO